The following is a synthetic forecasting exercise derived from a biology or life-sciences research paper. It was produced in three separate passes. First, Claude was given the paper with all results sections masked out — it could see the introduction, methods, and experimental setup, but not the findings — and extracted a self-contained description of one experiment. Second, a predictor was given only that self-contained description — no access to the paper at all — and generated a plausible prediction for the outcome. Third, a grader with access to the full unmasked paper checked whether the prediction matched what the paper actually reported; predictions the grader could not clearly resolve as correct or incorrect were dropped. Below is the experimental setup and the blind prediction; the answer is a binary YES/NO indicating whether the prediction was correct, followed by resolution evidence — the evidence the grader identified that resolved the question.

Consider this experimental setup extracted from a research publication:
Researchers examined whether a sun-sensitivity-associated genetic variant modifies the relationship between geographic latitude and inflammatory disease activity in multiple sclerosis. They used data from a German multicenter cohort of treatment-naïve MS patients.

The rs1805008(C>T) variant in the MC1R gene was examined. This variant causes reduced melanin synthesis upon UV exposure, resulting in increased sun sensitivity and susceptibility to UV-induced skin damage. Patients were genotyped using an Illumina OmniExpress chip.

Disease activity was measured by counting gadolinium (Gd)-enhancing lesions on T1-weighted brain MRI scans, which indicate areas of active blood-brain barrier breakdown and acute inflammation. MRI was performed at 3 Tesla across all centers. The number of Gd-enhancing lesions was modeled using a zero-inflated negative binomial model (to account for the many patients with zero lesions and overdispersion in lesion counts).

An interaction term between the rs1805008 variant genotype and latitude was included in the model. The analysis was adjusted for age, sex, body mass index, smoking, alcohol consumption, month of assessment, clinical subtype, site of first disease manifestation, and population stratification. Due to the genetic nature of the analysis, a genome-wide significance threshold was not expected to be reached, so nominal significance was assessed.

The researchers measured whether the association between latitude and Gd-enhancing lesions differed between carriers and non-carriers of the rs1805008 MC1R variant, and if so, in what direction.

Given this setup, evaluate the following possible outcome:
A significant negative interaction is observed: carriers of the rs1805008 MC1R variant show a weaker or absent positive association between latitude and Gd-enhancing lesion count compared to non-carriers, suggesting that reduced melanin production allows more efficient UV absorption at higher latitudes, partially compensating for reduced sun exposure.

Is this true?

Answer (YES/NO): NO